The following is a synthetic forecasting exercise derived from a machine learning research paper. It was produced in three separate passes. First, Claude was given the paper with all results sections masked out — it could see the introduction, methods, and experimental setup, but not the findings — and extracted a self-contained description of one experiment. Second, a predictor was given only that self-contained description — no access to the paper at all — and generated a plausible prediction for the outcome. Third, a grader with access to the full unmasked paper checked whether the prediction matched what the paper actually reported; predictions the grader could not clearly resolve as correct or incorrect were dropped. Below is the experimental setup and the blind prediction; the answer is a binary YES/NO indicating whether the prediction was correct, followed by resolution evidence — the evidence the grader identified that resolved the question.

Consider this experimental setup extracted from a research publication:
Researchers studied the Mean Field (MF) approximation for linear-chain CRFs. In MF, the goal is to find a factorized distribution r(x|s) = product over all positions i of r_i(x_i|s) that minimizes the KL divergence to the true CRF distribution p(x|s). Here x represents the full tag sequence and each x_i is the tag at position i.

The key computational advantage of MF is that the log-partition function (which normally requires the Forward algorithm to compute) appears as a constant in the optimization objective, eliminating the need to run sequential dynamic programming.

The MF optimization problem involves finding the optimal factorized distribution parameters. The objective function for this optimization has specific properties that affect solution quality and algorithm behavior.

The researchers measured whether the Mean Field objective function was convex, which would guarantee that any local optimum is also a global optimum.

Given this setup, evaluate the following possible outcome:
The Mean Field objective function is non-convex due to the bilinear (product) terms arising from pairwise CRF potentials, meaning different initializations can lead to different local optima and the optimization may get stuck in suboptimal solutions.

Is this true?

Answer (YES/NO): YES